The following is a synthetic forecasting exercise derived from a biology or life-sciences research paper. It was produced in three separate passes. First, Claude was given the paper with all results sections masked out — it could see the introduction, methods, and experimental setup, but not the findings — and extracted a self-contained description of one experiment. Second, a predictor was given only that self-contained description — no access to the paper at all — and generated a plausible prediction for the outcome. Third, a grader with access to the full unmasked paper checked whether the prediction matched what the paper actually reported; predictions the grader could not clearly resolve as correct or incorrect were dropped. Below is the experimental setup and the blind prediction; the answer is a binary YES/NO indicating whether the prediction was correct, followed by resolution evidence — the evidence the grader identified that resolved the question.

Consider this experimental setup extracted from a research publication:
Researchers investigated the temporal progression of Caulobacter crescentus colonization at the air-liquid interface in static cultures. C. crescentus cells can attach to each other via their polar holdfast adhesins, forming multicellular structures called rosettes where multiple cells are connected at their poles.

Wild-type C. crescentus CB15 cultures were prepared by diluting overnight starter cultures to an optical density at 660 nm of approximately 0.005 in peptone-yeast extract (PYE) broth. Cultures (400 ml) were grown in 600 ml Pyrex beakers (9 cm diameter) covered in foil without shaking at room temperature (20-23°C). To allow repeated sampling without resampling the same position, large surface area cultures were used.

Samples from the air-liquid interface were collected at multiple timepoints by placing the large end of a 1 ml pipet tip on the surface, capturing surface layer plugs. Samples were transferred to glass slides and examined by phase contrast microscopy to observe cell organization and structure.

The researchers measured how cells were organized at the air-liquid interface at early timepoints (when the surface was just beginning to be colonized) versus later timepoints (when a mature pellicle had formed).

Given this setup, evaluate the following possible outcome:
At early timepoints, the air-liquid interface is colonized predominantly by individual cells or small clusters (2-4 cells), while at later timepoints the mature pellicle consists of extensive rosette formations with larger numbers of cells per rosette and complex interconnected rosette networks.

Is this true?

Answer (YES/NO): YES